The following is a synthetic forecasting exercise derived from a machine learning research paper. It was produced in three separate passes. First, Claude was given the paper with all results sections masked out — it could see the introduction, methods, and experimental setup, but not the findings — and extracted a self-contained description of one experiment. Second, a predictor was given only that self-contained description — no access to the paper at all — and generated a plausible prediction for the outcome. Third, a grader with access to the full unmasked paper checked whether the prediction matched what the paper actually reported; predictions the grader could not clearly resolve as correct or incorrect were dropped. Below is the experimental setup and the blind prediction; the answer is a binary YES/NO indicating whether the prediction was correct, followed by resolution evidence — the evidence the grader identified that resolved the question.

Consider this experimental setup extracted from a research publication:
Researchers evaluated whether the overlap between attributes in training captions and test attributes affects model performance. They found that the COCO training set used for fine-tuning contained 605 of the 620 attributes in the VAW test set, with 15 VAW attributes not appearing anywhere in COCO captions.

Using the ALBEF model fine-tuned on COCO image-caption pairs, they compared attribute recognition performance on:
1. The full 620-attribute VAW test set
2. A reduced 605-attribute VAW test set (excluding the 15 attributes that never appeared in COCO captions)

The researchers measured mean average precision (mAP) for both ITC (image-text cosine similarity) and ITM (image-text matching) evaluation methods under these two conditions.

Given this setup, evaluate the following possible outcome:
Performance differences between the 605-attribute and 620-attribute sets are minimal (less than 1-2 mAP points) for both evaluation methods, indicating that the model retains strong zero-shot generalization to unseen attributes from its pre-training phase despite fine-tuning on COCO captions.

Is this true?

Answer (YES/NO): NO